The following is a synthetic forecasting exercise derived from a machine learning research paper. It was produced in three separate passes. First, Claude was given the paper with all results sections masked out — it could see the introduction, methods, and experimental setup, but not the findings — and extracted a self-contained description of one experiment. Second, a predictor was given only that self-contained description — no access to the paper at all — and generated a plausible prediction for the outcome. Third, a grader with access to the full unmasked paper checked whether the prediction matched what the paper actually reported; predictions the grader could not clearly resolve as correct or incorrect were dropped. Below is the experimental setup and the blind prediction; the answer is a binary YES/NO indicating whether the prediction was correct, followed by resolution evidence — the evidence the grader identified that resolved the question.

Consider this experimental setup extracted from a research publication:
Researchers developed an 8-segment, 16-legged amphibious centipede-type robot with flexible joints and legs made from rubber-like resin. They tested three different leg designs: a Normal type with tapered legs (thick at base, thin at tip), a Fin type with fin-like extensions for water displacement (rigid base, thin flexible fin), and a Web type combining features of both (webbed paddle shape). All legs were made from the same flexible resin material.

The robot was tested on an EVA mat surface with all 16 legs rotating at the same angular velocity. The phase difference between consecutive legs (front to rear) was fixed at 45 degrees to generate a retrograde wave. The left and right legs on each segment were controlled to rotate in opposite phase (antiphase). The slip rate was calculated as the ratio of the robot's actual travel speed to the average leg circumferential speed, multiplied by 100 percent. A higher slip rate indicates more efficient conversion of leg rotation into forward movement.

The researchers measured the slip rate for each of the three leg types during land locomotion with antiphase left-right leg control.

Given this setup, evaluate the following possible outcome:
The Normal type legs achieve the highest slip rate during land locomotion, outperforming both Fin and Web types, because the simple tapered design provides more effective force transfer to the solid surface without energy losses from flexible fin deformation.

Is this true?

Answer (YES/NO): NO